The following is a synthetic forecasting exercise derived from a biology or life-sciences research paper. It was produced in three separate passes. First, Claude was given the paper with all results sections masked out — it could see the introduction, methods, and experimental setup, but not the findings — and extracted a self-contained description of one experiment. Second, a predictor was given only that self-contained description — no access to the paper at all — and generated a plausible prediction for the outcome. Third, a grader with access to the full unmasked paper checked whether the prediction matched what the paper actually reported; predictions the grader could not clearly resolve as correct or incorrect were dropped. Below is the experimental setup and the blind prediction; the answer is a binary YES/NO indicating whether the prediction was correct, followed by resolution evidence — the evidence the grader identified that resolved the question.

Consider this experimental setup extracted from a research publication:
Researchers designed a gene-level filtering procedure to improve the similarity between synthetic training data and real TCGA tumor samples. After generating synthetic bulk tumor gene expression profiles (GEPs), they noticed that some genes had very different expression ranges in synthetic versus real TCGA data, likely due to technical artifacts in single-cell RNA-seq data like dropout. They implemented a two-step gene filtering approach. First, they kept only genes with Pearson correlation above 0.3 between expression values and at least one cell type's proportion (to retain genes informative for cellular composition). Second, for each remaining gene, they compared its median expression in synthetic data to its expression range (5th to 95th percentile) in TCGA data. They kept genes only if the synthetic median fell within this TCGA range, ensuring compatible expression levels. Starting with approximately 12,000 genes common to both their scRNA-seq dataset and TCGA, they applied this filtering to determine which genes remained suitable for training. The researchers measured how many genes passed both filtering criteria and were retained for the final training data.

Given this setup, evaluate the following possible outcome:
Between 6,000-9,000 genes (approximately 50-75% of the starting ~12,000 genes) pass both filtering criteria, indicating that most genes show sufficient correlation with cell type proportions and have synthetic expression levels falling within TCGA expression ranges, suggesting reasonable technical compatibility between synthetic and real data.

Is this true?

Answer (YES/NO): YES